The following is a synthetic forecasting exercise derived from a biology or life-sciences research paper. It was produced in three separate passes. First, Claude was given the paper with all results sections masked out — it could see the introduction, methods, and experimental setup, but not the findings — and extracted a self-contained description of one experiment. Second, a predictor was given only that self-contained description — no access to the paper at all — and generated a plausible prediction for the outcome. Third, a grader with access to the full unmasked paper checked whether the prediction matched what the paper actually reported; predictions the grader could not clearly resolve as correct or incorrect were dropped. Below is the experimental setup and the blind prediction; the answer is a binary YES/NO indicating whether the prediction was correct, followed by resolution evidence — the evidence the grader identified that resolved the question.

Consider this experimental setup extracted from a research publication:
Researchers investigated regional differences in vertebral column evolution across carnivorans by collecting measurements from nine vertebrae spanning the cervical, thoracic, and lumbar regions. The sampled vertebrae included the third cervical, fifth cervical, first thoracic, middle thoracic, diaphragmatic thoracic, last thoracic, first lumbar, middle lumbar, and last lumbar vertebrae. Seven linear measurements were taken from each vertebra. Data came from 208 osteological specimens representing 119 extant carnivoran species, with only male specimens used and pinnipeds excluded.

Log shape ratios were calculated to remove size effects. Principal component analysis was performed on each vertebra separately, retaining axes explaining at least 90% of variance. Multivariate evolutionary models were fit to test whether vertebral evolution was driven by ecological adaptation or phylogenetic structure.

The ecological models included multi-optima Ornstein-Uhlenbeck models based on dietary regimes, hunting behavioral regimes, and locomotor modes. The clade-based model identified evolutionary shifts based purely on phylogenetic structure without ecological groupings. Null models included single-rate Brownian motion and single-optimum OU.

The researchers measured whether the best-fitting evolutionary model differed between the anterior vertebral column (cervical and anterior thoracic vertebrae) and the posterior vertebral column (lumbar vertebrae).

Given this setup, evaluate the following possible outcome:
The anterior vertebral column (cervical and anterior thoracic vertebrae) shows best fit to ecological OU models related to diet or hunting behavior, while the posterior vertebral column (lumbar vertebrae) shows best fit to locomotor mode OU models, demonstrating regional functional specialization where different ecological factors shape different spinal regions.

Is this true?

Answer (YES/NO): NO